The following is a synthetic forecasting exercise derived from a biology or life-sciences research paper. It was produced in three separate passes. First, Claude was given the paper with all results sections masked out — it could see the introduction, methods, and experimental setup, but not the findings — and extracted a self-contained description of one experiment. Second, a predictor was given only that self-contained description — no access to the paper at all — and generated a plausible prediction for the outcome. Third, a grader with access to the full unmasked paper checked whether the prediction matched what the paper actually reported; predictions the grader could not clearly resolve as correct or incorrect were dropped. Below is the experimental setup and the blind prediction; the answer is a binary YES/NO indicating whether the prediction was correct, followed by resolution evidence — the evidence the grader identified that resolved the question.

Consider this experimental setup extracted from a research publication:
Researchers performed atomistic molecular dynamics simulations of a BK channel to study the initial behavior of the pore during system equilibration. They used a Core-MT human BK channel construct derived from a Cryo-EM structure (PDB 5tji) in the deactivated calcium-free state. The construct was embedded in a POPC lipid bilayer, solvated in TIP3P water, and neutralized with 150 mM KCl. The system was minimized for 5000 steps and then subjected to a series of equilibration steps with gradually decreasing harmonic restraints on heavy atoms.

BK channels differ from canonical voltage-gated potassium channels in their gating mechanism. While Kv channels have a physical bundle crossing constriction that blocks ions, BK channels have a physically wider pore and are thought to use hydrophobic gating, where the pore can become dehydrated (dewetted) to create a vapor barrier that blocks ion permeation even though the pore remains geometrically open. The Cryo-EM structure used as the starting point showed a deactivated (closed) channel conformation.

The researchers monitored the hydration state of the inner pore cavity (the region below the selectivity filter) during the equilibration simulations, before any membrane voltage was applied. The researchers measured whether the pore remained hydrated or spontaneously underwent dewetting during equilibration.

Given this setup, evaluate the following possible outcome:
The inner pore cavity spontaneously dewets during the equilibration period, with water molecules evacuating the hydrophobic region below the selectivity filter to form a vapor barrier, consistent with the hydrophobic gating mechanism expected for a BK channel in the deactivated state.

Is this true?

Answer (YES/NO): YES